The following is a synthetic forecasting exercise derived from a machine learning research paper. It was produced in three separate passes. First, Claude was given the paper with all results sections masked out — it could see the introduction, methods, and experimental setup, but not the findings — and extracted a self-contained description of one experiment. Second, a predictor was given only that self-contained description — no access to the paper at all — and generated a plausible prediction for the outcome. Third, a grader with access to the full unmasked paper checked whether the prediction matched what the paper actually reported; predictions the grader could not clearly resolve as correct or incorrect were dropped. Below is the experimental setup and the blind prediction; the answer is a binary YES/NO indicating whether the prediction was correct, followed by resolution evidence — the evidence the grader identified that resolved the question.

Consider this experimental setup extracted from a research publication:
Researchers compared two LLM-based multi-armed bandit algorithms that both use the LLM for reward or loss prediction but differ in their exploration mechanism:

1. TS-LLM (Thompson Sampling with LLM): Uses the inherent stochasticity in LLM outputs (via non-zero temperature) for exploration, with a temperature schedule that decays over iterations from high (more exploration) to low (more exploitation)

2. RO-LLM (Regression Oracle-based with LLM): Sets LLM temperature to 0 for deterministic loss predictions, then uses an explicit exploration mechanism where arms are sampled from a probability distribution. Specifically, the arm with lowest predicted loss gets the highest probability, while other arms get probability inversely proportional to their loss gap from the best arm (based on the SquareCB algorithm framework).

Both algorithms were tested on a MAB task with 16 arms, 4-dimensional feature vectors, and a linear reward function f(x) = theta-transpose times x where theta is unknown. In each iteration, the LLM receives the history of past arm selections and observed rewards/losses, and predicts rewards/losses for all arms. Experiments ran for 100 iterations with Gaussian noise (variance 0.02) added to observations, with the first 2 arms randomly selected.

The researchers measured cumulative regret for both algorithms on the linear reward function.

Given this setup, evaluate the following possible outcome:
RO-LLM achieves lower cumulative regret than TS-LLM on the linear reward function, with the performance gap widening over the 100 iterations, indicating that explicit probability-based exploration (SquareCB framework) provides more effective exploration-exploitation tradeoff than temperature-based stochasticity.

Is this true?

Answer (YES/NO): NO